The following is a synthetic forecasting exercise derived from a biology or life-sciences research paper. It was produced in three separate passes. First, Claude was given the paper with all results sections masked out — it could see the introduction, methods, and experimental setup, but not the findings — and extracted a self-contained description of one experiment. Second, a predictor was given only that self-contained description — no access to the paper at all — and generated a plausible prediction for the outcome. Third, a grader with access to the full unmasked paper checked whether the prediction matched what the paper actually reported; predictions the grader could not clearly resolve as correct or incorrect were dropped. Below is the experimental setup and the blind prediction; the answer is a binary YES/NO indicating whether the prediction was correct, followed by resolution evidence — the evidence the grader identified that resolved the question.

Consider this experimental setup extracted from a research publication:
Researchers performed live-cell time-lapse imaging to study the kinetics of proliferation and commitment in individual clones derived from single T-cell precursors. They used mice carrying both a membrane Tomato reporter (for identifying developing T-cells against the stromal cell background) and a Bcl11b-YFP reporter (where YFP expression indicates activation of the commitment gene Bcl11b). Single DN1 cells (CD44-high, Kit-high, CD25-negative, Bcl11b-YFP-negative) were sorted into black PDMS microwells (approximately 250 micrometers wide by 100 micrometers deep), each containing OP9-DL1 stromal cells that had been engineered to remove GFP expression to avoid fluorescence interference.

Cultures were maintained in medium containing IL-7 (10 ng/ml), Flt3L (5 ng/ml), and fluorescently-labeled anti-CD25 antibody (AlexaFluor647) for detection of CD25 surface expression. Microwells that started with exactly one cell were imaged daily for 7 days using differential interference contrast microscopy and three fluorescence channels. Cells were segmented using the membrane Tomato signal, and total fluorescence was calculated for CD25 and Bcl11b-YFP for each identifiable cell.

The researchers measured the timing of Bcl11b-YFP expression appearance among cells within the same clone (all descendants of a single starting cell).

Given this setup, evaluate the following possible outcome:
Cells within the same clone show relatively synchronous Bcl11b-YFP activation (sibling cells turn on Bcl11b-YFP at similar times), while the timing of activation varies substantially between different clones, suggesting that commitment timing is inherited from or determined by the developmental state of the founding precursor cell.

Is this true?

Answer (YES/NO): NO